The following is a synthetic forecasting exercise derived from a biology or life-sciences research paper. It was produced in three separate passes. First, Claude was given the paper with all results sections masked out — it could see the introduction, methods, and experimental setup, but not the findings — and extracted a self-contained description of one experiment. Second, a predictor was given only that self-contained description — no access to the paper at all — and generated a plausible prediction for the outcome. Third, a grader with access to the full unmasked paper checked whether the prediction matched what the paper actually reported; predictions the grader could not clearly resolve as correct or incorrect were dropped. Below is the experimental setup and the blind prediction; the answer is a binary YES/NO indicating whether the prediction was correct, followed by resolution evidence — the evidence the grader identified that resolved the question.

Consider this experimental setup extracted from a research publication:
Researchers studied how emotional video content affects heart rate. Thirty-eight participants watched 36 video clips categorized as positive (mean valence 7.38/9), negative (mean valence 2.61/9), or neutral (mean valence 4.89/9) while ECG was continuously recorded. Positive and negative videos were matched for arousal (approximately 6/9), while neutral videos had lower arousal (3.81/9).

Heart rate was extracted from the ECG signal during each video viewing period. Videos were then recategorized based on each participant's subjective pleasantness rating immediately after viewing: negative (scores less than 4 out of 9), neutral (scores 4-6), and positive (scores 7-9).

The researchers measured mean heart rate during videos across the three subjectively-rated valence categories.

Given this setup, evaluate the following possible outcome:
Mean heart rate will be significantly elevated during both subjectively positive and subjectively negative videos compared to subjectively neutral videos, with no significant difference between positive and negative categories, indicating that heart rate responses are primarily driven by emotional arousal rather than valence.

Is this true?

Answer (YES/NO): NO